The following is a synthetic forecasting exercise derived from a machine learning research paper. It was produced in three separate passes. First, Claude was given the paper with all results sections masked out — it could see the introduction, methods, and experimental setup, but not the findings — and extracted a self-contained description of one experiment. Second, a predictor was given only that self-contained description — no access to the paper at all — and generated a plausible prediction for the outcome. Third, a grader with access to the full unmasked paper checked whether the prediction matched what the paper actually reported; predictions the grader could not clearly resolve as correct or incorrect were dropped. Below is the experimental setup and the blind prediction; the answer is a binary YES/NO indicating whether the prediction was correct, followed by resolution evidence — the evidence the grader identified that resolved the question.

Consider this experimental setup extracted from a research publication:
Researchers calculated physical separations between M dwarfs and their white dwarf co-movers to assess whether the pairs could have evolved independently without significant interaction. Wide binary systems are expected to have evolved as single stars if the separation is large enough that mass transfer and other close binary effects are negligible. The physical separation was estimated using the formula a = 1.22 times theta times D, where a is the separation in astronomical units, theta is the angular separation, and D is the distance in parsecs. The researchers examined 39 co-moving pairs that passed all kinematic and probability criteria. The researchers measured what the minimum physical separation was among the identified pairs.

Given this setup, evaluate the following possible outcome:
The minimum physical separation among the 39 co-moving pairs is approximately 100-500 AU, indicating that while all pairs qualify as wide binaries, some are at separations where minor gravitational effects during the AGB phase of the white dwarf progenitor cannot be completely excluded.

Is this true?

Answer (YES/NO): NO